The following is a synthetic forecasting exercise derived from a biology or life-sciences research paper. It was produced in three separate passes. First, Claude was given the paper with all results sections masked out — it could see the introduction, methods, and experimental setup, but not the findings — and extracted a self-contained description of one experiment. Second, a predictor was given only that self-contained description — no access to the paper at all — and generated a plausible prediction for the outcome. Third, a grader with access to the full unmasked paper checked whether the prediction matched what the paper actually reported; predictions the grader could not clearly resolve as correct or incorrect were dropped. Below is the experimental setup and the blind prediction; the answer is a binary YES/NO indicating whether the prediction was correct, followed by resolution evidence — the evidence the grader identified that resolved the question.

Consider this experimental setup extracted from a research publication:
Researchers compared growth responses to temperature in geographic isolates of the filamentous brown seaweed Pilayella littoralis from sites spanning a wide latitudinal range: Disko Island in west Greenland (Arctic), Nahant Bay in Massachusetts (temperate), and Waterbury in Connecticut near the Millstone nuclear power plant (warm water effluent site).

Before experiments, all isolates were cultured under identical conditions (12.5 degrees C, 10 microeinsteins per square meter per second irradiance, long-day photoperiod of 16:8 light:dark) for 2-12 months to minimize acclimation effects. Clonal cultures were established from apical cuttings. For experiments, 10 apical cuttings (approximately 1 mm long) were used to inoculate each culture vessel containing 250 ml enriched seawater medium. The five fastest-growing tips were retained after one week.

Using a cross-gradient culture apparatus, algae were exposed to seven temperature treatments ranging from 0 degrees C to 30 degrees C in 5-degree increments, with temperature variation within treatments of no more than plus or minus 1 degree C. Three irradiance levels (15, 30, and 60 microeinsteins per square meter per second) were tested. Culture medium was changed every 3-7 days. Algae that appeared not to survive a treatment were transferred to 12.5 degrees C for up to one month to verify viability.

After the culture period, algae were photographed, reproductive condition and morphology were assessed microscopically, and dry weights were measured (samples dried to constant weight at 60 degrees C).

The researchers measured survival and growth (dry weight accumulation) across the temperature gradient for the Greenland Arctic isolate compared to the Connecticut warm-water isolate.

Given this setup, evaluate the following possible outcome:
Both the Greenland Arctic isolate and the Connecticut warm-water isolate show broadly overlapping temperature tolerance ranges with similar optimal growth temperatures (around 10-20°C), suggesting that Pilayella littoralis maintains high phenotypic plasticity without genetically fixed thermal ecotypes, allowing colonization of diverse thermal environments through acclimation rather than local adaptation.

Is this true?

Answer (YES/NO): NO